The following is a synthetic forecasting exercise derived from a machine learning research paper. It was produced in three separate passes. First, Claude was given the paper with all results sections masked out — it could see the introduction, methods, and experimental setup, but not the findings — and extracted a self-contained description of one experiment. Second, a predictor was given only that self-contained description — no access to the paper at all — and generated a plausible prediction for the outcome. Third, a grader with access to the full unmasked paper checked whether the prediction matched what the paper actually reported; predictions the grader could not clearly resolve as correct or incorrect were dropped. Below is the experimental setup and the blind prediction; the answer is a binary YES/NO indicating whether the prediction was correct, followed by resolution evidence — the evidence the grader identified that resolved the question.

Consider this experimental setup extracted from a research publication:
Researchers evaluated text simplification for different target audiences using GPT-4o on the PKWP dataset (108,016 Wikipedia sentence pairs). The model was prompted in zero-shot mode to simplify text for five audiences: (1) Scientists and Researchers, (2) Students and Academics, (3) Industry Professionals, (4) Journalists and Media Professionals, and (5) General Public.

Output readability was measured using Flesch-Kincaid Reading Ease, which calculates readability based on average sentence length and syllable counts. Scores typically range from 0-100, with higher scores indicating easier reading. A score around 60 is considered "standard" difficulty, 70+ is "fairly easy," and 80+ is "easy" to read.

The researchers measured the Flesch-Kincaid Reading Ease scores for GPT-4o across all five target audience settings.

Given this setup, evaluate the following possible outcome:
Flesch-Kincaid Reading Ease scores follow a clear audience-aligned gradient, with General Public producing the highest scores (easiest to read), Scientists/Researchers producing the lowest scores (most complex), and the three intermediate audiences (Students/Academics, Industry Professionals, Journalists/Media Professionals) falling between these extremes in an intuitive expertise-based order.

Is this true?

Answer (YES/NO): NO